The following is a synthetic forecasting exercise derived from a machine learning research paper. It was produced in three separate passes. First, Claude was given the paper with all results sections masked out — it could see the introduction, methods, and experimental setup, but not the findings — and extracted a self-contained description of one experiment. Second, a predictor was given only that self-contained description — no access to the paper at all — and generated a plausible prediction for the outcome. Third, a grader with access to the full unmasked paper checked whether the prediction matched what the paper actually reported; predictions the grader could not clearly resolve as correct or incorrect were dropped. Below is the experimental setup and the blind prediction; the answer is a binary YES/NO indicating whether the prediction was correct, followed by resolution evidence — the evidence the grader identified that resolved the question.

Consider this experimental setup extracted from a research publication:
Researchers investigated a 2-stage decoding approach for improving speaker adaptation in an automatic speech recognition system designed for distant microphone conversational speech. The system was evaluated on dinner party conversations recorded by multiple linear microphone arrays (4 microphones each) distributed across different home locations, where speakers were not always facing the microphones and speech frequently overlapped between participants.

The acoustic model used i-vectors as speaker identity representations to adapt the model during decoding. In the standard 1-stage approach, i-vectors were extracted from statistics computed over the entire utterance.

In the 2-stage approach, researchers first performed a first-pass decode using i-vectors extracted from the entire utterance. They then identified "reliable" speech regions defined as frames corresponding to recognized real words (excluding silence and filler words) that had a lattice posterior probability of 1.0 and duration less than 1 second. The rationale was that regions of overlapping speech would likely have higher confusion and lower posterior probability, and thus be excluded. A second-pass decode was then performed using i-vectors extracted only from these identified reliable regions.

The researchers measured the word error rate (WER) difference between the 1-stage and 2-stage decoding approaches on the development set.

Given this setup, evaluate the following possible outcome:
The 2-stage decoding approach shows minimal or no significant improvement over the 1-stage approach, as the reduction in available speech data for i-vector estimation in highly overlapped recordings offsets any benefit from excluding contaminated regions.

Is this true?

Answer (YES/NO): NO